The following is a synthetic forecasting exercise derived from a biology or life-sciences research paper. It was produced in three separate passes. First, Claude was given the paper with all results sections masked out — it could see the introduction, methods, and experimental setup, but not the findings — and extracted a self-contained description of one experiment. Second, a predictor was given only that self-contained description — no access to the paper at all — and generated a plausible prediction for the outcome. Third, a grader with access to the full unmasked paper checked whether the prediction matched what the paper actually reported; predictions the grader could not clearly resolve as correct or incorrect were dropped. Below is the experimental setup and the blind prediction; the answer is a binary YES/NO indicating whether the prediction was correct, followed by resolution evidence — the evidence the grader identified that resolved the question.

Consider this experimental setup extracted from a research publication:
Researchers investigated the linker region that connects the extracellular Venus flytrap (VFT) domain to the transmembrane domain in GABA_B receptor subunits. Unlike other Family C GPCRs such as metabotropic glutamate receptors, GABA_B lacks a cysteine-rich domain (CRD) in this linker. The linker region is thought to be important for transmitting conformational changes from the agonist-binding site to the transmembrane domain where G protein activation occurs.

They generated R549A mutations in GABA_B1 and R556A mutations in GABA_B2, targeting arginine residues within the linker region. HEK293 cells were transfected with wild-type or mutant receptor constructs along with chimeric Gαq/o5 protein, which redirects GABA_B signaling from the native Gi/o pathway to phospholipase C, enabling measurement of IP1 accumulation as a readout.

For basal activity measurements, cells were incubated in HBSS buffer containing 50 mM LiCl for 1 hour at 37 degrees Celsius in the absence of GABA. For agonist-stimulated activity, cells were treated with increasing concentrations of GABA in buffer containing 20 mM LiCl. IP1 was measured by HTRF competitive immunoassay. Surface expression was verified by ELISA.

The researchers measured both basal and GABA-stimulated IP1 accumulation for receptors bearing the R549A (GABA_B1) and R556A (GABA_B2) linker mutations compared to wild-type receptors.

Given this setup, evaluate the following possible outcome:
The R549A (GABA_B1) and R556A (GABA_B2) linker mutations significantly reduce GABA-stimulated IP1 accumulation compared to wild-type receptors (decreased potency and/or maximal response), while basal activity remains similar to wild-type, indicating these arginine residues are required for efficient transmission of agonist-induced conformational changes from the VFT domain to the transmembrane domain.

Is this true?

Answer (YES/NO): NO